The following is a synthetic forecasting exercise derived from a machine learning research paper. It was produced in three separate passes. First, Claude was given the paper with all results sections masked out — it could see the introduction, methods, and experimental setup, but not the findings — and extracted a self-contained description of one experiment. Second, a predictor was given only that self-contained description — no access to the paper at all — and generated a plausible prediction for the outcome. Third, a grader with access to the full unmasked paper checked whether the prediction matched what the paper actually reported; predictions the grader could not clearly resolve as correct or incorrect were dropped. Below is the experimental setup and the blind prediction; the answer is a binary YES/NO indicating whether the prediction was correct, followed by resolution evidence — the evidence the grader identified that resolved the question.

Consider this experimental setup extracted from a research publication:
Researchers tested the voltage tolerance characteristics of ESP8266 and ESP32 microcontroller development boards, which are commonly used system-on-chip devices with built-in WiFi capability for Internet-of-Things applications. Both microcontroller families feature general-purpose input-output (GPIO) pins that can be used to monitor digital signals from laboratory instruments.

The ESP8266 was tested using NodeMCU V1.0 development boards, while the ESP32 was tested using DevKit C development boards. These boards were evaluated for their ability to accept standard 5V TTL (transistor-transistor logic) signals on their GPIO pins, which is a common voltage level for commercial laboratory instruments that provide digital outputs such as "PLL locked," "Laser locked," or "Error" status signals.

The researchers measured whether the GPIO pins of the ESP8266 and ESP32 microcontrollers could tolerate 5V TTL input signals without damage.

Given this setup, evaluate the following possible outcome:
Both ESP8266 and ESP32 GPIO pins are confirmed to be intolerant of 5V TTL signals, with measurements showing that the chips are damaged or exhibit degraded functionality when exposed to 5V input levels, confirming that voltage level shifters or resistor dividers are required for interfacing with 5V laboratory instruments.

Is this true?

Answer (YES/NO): NO